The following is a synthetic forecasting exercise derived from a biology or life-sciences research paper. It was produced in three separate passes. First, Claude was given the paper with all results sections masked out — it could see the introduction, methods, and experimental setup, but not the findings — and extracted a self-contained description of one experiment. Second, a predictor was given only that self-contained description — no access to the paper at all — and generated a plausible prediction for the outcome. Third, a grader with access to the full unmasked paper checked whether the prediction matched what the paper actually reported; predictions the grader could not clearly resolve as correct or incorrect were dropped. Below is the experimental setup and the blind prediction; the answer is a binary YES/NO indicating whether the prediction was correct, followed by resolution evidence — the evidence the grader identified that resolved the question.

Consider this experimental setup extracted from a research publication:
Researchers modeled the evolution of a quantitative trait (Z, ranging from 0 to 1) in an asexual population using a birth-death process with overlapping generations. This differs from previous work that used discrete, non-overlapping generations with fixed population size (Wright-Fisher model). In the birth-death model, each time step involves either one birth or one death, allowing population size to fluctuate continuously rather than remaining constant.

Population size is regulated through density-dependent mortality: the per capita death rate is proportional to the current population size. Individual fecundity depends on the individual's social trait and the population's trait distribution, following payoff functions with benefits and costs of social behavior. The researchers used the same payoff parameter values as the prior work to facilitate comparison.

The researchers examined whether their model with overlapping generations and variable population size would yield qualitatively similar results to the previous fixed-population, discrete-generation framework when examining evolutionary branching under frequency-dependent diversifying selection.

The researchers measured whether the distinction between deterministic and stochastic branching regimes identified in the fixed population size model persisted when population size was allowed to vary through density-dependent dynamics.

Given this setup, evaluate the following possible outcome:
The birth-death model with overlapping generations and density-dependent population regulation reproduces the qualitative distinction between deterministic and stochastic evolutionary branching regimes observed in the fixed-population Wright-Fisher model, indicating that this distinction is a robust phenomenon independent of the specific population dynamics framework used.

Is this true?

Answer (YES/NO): YES